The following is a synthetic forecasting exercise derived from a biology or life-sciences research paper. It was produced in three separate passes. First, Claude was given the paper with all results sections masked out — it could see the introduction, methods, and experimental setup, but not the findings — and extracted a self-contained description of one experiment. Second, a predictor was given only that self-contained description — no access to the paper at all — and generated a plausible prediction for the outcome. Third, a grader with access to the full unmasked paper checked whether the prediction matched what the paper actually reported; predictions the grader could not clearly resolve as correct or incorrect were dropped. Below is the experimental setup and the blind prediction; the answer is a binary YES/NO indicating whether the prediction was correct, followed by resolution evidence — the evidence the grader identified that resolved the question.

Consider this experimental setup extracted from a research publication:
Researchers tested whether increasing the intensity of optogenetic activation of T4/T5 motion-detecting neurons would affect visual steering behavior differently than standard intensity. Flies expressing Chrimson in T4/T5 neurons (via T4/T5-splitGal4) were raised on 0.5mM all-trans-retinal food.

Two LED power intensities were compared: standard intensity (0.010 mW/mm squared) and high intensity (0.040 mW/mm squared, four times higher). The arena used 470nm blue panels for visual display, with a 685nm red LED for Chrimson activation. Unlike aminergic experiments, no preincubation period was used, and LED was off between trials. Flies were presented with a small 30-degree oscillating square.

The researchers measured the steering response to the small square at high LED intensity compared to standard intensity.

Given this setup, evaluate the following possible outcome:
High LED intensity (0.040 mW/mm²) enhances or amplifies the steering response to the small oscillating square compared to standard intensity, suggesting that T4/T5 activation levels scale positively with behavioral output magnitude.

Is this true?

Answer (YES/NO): NO